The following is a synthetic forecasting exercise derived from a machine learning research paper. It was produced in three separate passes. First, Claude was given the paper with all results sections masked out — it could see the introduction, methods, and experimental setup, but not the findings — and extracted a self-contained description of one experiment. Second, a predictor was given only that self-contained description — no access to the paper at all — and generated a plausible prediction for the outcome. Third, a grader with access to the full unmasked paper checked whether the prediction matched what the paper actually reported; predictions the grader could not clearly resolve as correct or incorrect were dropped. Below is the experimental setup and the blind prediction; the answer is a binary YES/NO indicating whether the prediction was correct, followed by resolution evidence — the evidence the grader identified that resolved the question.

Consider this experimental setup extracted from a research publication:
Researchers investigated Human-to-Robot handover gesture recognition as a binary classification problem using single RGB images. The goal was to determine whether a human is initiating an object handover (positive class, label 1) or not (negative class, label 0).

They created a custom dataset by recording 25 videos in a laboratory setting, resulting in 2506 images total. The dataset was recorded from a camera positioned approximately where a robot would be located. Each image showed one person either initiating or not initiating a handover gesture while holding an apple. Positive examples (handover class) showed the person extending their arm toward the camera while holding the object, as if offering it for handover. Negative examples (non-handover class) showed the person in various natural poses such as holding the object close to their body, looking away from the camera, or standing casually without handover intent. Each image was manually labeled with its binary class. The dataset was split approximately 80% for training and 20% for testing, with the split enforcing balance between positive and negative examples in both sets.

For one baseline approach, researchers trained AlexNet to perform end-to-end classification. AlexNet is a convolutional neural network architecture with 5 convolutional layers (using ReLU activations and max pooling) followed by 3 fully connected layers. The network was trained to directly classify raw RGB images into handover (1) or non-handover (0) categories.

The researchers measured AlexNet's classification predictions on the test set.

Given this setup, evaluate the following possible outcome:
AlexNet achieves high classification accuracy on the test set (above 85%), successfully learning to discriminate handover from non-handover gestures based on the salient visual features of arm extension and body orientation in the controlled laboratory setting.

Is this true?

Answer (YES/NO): NO